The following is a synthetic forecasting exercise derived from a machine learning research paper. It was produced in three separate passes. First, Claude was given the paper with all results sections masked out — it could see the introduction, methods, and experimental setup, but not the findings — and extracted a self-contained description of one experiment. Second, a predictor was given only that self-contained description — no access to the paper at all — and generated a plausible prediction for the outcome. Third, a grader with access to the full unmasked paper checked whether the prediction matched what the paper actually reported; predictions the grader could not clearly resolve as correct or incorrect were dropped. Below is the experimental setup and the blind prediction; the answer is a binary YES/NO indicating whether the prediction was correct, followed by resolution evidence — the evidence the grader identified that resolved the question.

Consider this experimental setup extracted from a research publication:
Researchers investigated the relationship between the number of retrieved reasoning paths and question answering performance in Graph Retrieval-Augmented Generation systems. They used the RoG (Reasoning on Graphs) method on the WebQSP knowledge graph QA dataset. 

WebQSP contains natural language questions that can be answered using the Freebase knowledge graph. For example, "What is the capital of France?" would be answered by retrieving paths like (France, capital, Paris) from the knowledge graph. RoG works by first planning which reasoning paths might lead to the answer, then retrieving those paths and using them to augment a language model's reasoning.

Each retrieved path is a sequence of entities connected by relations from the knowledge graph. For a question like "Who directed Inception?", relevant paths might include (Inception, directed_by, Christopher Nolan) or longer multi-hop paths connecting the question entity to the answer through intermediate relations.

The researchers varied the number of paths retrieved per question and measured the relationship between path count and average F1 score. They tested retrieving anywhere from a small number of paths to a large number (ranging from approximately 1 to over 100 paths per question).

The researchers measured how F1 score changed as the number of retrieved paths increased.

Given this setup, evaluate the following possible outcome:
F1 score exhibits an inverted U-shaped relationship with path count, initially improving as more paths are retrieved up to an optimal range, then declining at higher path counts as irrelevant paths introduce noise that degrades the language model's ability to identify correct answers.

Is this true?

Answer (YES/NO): YES